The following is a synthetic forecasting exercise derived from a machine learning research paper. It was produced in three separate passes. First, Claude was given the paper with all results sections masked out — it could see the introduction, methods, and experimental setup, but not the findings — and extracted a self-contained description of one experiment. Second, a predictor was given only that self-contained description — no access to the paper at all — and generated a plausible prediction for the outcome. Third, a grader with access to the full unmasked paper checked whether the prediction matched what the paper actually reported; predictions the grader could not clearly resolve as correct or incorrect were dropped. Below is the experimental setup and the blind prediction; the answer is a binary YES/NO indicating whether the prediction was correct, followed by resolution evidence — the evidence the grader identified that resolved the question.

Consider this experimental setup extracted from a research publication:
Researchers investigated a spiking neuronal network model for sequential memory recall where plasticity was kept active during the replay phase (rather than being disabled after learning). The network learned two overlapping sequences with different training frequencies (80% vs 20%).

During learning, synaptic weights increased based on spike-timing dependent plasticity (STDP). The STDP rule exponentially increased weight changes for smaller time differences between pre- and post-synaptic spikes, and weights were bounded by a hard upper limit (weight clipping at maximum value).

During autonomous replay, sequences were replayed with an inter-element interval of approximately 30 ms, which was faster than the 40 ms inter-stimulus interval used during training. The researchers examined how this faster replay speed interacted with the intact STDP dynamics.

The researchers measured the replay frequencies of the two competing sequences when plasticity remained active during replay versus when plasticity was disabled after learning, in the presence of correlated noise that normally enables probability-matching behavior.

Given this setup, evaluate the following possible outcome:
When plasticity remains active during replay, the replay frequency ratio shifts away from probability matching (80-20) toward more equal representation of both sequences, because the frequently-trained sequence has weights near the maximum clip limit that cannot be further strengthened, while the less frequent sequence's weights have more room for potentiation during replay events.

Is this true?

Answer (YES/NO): NO